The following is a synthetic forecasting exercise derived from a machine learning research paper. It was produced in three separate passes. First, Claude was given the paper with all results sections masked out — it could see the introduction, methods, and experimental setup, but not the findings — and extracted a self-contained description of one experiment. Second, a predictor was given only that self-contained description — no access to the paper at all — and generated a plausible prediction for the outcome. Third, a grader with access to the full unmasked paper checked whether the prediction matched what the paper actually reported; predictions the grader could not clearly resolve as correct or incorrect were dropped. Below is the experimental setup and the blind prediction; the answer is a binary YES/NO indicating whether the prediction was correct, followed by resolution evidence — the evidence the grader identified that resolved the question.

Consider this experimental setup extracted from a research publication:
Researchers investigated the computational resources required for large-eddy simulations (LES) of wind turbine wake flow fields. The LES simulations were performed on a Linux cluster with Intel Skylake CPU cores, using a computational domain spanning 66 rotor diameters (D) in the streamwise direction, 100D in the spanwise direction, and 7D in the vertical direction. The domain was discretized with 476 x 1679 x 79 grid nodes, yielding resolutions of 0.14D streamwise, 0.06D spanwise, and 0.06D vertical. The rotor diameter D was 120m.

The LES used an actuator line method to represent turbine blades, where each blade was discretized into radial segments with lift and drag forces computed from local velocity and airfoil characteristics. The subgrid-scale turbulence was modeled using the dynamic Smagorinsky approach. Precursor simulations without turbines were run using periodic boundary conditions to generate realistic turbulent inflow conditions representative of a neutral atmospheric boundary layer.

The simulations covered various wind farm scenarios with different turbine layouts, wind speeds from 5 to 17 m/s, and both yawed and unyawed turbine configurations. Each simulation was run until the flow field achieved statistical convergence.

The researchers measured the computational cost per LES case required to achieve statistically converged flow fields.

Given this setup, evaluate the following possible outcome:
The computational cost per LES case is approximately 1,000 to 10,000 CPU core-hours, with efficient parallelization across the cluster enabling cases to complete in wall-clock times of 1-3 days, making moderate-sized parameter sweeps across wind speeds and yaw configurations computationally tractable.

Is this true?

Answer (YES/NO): NO